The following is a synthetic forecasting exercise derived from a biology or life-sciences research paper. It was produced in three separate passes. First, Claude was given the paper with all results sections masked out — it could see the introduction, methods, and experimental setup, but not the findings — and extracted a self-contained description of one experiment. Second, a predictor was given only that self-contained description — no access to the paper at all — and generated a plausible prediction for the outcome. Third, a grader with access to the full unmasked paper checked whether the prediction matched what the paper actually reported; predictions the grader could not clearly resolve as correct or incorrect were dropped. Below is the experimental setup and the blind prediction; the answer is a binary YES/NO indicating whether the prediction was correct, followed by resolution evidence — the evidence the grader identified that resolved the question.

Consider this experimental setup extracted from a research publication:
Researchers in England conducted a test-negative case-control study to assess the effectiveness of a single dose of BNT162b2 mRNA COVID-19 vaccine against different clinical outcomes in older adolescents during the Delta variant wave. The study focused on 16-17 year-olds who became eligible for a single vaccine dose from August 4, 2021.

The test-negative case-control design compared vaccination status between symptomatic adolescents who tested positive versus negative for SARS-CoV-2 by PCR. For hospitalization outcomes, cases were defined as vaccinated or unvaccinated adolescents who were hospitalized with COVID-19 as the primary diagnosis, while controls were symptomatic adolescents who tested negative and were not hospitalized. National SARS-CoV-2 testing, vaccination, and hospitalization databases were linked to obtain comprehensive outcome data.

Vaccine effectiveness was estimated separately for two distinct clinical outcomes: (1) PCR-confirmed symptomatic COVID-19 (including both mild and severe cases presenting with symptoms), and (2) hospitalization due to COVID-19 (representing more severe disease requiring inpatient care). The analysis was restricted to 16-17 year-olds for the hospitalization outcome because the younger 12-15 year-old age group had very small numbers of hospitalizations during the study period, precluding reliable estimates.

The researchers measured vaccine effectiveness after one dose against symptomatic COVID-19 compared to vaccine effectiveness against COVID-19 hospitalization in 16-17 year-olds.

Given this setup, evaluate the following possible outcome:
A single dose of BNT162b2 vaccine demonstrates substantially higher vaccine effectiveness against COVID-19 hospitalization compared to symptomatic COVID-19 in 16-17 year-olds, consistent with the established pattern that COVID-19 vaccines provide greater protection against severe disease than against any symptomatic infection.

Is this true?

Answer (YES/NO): YES